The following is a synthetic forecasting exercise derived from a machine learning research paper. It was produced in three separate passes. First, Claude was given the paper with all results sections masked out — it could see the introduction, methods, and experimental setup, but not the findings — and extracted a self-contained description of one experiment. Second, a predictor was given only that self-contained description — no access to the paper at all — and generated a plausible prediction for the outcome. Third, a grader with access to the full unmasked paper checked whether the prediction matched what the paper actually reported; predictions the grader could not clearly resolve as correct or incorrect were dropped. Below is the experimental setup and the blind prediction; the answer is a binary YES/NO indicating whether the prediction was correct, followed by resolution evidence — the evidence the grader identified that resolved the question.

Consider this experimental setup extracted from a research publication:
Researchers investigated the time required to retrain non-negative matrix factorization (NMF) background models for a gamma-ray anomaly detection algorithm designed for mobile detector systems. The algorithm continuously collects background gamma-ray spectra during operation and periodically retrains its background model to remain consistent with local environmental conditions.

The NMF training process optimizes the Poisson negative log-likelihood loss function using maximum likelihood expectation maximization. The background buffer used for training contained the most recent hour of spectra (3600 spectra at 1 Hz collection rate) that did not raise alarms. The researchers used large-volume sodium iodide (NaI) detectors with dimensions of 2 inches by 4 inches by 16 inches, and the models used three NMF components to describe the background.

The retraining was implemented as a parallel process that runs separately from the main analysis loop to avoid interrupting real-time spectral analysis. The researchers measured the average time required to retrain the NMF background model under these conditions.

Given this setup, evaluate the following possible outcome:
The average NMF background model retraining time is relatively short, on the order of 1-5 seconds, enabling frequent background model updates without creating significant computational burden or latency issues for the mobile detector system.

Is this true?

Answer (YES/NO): NO